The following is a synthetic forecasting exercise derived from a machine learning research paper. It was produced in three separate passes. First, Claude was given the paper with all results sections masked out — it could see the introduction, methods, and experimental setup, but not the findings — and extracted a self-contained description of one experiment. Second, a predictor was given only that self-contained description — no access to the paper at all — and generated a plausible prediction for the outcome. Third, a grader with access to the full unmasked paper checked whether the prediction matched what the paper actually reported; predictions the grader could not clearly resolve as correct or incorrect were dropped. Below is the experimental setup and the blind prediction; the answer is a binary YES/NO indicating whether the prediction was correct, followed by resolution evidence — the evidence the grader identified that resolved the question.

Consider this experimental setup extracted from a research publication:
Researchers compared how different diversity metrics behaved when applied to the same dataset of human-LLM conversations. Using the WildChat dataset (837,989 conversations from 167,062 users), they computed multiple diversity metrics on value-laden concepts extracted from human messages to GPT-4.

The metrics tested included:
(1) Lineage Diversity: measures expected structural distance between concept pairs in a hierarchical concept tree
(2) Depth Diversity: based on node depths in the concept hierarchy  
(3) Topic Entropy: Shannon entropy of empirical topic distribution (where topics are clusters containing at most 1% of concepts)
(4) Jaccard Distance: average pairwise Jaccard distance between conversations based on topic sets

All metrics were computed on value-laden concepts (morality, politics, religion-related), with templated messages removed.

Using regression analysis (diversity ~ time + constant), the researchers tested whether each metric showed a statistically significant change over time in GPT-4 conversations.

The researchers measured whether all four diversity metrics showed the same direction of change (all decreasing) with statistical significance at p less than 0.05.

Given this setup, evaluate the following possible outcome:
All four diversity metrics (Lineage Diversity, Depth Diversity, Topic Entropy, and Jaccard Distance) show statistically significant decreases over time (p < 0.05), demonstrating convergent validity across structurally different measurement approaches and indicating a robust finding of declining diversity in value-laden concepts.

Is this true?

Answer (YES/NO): NO